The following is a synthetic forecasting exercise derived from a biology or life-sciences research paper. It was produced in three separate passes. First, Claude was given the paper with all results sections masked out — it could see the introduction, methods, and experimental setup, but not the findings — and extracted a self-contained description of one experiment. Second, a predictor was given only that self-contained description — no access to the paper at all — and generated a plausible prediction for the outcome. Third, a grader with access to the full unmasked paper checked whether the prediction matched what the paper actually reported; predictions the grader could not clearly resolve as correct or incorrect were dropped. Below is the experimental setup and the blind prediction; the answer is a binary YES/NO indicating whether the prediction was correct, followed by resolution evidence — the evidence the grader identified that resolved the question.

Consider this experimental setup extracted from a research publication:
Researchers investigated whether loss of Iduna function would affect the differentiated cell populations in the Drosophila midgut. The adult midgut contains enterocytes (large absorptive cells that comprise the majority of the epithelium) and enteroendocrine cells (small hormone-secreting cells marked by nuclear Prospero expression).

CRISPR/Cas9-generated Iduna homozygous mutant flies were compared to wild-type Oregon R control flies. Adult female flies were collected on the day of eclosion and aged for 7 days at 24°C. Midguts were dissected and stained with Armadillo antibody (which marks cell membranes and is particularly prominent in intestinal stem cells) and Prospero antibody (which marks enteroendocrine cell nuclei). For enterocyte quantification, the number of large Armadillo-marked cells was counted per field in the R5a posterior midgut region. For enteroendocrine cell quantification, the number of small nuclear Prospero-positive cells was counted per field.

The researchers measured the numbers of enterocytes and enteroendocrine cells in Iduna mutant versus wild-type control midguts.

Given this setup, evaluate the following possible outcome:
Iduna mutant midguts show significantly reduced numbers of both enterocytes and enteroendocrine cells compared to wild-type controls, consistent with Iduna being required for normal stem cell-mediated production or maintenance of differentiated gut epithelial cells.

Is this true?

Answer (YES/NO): NO